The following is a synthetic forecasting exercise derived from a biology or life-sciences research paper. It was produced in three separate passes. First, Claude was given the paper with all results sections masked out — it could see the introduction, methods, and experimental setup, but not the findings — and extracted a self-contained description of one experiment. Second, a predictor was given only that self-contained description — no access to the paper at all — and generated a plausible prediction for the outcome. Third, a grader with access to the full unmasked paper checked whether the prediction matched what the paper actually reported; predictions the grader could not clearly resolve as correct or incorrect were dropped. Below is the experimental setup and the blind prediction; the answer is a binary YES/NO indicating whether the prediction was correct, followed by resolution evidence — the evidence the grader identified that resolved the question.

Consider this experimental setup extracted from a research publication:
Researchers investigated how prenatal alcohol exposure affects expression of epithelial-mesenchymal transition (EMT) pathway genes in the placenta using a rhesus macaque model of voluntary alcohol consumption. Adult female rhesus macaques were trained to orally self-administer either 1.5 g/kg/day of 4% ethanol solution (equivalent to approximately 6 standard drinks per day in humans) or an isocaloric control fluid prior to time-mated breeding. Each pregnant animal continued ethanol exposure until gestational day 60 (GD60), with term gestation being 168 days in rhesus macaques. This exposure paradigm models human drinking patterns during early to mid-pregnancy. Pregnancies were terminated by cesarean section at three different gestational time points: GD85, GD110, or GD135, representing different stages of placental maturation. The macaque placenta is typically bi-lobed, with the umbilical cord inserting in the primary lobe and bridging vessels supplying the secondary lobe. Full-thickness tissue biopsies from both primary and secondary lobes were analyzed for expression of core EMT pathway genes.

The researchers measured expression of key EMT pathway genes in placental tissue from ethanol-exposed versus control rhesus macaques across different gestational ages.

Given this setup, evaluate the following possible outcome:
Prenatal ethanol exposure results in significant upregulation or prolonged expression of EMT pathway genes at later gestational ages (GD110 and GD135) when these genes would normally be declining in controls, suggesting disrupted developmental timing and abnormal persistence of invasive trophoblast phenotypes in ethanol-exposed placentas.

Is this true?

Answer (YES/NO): NO